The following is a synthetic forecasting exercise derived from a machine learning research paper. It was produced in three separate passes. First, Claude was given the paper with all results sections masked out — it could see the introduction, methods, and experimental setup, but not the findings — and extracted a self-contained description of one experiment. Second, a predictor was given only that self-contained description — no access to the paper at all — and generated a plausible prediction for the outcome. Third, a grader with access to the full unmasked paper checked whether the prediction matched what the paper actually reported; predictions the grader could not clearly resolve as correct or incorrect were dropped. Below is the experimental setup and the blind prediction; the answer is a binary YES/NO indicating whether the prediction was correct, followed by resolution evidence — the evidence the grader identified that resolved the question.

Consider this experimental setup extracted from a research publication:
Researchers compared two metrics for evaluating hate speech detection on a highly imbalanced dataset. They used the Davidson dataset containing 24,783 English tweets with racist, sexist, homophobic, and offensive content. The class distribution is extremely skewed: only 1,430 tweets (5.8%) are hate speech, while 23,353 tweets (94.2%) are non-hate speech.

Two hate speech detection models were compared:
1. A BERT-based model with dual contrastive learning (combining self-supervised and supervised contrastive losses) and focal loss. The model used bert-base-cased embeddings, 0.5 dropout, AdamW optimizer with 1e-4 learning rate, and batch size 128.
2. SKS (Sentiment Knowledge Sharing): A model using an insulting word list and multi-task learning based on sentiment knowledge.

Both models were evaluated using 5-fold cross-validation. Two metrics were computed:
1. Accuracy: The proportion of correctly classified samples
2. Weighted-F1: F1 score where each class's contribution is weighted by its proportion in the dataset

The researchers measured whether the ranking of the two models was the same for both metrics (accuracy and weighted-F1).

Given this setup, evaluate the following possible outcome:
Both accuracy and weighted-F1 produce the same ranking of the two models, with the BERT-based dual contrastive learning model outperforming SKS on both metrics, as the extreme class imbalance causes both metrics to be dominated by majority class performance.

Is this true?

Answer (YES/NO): NO